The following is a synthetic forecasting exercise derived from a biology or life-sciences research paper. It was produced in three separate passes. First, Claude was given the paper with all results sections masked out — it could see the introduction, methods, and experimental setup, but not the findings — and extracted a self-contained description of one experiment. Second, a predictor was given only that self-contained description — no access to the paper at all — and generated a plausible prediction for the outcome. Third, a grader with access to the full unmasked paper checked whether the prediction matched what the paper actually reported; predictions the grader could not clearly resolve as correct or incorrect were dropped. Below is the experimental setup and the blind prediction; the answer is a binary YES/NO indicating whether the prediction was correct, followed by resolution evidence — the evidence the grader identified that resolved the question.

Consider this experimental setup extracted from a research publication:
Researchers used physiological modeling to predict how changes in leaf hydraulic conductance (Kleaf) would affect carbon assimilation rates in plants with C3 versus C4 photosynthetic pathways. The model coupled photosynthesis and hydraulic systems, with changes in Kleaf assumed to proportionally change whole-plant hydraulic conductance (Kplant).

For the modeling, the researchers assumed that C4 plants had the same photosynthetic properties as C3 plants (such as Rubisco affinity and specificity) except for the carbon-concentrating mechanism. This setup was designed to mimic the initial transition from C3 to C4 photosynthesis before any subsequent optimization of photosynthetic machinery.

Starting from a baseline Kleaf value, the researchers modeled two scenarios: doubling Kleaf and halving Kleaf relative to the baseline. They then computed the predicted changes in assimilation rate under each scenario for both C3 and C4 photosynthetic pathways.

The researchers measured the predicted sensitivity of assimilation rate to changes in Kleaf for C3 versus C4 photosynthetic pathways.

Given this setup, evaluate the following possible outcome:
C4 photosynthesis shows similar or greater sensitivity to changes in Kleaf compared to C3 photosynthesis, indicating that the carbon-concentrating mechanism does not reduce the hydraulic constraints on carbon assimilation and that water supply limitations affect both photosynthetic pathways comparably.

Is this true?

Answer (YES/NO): NO